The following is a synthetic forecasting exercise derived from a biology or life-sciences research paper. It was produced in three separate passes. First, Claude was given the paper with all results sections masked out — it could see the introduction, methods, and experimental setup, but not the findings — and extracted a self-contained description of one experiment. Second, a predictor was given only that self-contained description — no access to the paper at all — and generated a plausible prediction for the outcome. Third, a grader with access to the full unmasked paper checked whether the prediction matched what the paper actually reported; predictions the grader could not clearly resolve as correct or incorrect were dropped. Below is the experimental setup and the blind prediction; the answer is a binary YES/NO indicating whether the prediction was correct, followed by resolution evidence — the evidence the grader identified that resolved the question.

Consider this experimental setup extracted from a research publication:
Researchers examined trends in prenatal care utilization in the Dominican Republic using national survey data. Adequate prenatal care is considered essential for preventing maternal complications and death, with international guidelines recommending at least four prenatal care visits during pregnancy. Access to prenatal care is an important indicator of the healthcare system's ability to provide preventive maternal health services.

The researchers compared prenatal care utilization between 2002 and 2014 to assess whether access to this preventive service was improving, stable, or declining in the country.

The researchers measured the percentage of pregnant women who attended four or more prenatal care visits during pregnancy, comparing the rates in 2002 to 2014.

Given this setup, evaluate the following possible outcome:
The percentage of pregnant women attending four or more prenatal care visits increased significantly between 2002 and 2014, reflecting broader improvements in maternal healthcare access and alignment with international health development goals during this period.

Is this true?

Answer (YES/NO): NO